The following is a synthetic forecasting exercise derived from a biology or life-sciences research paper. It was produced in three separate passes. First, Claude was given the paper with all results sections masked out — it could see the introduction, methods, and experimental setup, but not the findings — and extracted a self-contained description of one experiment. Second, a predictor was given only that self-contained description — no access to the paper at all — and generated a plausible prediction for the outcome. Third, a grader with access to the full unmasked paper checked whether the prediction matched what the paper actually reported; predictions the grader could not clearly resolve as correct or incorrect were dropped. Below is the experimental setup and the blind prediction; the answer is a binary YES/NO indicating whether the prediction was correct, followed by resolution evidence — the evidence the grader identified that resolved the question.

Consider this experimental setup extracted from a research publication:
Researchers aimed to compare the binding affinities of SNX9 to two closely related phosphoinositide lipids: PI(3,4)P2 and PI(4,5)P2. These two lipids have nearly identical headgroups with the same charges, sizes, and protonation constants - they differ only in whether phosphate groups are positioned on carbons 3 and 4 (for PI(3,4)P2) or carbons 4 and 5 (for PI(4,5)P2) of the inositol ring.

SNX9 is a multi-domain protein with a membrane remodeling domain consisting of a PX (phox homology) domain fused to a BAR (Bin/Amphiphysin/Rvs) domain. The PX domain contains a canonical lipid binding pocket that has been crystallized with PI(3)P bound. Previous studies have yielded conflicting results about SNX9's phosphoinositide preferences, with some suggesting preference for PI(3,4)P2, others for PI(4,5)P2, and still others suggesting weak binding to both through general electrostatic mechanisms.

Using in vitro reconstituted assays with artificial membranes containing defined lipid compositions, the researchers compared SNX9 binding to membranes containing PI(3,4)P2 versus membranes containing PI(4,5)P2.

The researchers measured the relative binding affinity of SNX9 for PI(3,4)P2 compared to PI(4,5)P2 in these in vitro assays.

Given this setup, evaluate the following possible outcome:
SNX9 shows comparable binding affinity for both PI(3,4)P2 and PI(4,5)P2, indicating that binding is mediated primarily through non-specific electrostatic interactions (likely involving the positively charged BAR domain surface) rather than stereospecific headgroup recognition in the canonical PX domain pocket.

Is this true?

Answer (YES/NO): NO